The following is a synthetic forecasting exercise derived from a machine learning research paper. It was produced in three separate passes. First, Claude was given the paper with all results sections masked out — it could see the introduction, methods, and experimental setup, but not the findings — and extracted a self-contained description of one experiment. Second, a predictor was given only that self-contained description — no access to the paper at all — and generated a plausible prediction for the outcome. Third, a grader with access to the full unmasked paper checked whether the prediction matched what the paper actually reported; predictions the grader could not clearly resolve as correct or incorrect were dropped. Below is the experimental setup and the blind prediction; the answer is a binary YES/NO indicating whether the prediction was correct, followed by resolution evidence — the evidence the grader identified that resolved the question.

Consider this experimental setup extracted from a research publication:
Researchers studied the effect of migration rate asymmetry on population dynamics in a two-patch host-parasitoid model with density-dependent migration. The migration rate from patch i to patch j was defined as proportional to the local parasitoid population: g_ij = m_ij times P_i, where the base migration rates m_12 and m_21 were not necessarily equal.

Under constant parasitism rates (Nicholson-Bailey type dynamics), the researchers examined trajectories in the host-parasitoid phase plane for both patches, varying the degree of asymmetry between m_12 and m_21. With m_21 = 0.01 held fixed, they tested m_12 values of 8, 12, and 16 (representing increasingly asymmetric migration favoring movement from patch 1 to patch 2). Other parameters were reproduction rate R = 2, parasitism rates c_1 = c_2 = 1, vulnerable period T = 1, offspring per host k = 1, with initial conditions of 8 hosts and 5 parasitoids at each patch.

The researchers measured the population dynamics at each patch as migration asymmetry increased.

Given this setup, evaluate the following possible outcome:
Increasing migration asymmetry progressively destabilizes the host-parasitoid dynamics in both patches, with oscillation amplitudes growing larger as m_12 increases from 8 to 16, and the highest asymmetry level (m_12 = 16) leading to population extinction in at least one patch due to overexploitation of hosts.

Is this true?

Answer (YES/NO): NO